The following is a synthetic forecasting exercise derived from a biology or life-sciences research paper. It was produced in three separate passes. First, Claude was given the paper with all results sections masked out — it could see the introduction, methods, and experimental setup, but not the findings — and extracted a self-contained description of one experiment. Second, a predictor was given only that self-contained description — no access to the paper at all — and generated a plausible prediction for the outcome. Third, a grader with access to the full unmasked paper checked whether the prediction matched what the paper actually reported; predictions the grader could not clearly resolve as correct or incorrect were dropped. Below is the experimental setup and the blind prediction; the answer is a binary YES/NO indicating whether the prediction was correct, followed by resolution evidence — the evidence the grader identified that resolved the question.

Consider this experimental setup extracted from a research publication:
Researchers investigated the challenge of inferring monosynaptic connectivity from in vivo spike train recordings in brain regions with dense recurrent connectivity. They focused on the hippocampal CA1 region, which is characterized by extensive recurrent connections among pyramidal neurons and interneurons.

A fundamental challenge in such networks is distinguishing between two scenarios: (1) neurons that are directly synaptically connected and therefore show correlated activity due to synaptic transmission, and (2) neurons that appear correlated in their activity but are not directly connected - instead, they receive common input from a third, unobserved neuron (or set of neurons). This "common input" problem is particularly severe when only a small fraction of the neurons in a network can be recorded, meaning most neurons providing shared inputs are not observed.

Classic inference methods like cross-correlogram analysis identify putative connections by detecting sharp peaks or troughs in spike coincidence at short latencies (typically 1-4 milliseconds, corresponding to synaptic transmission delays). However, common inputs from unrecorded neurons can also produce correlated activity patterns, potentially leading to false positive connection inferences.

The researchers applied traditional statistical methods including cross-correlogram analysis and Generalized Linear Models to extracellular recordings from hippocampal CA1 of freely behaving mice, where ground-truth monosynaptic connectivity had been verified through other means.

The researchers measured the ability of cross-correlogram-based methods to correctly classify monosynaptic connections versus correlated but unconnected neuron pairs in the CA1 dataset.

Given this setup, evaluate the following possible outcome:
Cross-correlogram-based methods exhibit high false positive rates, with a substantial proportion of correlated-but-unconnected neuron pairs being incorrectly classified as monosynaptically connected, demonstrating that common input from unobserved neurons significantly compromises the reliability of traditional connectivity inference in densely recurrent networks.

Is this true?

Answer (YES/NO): NO